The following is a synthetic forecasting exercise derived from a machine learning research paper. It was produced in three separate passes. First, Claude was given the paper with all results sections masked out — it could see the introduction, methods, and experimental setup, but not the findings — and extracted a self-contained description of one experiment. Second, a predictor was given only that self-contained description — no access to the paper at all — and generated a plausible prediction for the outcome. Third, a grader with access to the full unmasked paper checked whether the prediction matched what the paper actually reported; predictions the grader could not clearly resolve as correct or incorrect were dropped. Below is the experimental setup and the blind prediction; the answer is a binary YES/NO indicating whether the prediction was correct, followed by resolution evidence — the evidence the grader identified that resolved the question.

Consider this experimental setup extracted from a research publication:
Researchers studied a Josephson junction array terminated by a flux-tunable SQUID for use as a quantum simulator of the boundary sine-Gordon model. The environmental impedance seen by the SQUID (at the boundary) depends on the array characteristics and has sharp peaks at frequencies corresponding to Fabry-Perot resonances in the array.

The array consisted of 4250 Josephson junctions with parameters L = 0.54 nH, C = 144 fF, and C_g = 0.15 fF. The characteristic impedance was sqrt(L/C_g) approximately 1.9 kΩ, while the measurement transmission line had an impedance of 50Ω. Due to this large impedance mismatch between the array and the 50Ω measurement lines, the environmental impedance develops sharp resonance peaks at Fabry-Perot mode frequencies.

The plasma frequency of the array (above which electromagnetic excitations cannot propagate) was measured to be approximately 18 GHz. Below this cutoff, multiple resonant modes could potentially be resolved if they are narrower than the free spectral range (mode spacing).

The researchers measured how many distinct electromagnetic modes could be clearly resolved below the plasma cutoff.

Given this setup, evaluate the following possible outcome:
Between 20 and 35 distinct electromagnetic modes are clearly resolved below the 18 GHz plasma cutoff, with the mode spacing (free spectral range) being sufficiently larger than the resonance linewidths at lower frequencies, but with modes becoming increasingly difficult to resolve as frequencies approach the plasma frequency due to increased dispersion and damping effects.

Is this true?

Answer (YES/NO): NO